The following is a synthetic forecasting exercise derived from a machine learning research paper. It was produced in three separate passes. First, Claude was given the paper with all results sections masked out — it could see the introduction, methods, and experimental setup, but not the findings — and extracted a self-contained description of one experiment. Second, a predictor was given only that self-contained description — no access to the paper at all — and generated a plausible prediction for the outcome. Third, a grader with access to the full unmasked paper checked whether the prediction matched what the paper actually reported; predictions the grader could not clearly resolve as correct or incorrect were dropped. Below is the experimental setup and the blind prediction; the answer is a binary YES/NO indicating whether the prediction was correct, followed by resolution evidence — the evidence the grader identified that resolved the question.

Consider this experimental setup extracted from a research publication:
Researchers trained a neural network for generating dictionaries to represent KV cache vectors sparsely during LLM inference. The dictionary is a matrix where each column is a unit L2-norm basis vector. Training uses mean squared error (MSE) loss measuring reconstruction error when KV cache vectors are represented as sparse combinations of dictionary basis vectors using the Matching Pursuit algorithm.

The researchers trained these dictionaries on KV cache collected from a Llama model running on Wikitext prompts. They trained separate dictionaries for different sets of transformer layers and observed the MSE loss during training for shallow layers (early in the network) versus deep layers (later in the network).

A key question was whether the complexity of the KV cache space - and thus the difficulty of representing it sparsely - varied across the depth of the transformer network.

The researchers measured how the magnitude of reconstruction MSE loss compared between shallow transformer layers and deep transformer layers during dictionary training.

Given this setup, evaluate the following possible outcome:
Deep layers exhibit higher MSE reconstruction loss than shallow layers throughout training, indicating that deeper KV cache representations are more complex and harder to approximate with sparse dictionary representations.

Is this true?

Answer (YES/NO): YES